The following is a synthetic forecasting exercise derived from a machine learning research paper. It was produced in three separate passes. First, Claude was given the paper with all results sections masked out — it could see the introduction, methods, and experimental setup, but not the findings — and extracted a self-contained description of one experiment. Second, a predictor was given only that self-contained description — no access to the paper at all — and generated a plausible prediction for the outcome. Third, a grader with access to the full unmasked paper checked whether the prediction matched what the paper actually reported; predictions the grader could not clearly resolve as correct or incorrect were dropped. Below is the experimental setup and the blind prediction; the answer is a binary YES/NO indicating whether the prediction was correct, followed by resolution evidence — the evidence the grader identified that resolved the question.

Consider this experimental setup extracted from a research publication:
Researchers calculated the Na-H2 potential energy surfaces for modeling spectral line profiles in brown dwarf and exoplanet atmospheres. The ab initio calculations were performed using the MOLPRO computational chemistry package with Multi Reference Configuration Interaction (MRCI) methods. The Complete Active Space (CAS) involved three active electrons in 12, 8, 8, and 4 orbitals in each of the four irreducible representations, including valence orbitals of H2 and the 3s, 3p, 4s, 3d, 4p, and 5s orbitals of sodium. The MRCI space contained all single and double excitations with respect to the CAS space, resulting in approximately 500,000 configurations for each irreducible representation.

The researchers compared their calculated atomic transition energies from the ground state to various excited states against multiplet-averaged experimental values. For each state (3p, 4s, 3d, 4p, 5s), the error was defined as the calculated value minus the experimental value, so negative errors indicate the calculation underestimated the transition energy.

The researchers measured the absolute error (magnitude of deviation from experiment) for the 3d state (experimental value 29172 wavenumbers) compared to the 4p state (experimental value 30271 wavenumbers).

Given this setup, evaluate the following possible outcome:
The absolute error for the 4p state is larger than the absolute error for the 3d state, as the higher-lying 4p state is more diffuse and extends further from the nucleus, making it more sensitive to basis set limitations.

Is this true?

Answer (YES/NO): YES